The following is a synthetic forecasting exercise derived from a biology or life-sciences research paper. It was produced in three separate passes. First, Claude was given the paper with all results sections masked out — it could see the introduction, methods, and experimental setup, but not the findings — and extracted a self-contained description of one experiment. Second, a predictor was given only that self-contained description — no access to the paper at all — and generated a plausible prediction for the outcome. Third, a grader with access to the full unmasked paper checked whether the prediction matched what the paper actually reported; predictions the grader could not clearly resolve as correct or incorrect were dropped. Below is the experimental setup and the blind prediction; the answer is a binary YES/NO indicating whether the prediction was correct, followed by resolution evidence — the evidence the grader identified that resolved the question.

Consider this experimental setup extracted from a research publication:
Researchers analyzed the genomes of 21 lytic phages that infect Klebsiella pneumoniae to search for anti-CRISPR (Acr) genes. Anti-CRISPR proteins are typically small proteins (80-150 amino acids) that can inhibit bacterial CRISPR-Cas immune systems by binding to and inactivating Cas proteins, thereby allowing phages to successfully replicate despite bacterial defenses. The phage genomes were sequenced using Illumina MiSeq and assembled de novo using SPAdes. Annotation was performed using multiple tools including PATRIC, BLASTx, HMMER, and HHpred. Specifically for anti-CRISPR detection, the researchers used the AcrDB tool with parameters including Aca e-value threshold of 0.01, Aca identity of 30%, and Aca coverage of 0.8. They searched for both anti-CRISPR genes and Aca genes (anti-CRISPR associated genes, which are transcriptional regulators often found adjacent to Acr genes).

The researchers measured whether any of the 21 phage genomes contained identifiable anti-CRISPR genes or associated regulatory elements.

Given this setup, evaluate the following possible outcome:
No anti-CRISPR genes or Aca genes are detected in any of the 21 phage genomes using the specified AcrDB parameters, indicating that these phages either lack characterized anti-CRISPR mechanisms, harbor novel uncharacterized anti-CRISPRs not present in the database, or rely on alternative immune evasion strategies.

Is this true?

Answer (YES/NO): NO